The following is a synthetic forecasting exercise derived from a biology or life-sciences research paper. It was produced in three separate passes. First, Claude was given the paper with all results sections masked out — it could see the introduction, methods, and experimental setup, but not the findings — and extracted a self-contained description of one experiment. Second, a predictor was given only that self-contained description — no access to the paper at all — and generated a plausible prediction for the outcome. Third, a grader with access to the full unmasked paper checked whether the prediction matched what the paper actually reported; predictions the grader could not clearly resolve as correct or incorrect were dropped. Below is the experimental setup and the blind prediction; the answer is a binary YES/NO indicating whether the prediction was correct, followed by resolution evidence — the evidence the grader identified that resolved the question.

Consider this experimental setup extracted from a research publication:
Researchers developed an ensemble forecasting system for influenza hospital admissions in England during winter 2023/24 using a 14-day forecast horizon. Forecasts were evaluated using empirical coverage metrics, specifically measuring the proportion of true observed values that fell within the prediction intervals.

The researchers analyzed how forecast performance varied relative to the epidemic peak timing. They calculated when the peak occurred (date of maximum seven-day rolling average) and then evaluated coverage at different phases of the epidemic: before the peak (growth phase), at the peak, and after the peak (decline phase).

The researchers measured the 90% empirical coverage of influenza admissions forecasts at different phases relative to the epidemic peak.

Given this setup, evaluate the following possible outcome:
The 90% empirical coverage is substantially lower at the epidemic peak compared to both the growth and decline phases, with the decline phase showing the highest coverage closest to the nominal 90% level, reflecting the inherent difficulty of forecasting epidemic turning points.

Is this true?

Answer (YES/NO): NO